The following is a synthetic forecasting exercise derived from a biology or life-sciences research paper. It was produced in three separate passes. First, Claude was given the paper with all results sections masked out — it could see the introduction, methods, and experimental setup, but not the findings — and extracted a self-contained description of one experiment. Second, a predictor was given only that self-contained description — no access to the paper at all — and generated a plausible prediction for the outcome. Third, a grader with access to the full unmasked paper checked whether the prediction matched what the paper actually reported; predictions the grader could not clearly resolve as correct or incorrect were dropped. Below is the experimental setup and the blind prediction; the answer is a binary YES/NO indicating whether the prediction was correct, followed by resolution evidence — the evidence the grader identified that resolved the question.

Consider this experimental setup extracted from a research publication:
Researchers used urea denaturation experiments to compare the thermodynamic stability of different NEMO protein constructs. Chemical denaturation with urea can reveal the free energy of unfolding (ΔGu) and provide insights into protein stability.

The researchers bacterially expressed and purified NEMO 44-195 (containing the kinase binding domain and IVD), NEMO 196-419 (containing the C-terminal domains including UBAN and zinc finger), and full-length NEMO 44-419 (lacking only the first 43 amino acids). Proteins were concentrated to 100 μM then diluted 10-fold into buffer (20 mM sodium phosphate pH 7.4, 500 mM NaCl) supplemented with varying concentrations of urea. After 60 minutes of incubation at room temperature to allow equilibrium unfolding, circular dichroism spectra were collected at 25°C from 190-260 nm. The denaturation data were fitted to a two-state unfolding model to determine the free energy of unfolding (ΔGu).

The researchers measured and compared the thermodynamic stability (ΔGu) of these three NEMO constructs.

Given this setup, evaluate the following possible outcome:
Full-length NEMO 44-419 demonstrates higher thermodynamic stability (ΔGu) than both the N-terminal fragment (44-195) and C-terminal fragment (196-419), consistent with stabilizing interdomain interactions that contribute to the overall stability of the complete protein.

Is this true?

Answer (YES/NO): NO